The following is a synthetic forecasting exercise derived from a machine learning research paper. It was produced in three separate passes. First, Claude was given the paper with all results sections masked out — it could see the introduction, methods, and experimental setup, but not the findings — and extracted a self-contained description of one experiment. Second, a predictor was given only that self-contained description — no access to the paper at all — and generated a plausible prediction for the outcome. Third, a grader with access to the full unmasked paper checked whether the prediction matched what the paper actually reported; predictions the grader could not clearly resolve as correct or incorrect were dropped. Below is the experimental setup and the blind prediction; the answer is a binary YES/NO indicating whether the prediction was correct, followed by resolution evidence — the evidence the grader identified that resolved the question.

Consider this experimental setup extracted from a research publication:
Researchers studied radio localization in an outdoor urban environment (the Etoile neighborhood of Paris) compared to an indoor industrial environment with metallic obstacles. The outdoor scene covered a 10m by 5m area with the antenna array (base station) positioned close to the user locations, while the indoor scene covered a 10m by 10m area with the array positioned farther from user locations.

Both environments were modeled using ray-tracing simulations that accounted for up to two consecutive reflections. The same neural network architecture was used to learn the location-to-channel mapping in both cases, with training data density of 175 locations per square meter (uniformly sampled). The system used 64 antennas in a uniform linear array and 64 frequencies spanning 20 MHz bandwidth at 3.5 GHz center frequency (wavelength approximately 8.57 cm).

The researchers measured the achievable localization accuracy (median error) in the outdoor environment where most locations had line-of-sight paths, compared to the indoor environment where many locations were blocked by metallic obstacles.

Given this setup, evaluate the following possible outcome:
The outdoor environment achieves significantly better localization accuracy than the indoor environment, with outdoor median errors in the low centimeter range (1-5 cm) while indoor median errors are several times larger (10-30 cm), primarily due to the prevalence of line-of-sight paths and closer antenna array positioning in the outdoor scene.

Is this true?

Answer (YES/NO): NO